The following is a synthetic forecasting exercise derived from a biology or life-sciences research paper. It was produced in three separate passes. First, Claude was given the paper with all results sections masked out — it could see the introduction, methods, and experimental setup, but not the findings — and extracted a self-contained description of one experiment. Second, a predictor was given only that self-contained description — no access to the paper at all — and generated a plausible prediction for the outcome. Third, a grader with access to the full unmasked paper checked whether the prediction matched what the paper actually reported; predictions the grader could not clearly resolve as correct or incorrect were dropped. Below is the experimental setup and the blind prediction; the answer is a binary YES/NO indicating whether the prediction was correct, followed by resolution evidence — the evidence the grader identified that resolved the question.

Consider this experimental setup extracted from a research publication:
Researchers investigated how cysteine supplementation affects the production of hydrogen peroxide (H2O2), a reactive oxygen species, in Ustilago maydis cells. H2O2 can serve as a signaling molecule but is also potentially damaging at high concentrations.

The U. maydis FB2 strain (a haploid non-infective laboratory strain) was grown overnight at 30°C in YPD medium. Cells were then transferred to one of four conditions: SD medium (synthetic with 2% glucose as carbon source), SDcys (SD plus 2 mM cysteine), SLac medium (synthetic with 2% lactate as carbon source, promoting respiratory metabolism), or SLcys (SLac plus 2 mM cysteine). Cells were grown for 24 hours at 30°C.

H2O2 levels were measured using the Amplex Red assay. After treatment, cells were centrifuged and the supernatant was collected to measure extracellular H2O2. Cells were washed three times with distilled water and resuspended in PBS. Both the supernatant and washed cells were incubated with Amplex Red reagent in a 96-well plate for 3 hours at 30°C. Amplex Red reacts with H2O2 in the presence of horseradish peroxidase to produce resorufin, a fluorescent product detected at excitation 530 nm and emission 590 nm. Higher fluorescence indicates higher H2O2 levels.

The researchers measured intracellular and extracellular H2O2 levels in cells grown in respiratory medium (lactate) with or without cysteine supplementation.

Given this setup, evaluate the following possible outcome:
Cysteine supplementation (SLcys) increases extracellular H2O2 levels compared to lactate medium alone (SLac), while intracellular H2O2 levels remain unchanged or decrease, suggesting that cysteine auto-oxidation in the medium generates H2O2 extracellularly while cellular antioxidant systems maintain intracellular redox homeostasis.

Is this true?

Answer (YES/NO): NO